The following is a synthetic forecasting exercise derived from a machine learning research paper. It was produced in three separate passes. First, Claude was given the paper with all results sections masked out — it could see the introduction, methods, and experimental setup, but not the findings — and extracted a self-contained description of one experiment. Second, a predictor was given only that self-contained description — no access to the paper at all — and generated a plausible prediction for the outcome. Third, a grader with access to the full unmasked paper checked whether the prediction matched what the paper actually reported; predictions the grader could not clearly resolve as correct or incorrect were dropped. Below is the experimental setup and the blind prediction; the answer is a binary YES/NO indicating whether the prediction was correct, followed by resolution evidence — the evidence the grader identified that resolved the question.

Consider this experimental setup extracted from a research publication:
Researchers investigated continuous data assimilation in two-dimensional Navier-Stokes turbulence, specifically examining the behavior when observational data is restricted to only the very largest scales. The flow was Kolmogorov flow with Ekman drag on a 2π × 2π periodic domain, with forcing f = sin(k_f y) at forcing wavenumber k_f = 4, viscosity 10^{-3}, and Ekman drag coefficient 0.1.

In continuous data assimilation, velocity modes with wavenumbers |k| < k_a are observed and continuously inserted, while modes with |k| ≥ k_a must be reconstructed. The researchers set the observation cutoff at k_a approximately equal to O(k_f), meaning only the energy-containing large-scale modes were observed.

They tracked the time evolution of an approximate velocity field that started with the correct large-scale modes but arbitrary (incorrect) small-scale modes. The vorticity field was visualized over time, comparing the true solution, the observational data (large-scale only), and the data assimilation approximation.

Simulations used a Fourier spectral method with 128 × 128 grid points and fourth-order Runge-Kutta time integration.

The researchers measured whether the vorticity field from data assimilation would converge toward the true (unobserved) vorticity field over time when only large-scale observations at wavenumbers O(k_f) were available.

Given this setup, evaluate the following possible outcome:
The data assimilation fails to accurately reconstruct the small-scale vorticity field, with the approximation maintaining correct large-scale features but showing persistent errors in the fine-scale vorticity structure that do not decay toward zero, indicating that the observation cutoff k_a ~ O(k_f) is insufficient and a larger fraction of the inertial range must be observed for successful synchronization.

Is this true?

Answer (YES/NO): NO